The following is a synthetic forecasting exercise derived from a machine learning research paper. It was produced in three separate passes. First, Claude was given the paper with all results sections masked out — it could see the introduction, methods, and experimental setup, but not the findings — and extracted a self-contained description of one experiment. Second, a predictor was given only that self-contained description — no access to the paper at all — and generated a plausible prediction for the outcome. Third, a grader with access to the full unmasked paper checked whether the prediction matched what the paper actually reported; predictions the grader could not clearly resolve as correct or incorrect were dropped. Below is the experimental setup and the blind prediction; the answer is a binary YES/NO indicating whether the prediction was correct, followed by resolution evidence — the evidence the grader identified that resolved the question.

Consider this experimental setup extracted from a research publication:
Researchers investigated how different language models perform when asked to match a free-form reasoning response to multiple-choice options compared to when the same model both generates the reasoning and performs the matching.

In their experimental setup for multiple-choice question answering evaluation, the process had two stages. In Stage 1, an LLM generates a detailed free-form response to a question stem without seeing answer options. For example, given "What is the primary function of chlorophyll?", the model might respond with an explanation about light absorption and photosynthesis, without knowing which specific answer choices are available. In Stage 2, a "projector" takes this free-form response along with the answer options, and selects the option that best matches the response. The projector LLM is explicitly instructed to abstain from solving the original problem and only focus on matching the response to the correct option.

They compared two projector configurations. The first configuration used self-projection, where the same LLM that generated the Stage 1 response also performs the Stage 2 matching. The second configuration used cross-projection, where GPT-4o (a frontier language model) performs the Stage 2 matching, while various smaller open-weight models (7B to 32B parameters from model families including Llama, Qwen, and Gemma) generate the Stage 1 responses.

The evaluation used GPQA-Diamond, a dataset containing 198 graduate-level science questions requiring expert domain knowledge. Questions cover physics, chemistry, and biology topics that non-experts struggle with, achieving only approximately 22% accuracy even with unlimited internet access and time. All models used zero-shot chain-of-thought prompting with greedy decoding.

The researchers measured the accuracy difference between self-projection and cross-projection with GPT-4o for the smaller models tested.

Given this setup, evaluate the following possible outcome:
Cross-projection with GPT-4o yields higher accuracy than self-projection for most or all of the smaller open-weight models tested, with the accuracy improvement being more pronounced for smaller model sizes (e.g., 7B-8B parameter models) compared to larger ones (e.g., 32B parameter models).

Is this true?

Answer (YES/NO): YES